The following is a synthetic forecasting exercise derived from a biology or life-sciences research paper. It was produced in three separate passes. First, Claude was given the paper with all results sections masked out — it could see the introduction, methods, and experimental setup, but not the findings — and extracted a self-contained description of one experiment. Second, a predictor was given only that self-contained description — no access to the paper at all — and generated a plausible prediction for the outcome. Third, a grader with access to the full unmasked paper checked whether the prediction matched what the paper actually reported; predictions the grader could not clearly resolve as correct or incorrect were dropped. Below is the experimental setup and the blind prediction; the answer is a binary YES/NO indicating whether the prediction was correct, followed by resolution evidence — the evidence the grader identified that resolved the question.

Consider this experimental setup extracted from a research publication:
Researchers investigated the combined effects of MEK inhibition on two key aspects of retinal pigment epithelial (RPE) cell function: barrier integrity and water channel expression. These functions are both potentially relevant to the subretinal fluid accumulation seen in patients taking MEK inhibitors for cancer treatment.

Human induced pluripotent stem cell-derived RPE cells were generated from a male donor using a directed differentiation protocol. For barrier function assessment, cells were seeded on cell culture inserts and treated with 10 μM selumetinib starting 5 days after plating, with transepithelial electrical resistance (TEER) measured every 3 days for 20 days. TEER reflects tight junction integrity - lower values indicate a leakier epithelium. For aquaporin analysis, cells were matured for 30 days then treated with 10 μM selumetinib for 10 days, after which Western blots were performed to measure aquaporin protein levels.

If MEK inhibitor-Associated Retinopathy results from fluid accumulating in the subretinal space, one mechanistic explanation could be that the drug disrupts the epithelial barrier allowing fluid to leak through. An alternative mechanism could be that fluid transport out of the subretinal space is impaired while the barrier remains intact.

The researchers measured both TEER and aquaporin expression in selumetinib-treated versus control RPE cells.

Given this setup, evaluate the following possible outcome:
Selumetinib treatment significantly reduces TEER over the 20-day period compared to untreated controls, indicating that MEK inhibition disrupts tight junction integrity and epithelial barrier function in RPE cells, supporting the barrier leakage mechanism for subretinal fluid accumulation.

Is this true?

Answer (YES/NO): NO